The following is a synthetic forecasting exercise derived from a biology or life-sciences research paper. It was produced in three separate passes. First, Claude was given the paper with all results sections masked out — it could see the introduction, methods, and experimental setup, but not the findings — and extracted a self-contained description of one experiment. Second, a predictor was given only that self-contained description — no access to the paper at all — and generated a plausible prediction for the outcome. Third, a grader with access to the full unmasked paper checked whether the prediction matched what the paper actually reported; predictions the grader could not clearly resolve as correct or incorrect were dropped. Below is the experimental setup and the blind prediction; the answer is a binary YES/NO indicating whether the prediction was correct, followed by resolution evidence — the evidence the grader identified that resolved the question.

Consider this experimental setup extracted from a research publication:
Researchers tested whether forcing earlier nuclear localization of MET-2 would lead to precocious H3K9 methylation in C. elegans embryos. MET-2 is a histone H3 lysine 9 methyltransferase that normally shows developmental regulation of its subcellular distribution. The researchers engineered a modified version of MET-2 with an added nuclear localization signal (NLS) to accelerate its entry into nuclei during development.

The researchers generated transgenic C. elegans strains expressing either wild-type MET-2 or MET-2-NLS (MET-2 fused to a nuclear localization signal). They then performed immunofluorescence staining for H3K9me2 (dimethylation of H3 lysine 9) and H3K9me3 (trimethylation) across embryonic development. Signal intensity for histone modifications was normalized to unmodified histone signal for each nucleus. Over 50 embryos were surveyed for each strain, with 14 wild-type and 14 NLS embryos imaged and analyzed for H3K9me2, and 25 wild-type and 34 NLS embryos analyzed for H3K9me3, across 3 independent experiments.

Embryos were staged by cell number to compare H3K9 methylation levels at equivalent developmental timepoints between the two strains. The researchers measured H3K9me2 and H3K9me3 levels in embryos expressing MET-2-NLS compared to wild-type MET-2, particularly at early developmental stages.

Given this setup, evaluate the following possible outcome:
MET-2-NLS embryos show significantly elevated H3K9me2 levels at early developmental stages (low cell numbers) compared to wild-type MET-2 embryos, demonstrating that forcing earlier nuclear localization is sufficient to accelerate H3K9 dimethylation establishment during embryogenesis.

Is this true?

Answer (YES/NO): YES